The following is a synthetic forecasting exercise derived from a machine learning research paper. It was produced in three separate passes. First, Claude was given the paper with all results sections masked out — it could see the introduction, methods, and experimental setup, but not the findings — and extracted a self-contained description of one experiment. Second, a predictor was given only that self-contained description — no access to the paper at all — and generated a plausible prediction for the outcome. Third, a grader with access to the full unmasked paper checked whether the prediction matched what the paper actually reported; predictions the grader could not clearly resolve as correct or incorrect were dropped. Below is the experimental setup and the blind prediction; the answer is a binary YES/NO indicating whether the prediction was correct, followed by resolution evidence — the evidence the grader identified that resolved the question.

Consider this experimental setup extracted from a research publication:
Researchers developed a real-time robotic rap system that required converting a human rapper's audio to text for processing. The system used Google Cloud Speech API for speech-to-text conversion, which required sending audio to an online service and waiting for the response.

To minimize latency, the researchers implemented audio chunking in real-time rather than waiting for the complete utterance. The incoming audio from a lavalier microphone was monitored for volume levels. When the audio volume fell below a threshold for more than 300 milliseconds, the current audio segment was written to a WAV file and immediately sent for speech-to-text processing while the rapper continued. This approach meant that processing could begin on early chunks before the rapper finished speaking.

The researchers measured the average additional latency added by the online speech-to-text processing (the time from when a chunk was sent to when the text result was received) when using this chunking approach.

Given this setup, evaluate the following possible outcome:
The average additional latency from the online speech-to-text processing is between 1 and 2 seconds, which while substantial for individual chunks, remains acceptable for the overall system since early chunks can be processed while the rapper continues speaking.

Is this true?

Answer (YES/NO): YES